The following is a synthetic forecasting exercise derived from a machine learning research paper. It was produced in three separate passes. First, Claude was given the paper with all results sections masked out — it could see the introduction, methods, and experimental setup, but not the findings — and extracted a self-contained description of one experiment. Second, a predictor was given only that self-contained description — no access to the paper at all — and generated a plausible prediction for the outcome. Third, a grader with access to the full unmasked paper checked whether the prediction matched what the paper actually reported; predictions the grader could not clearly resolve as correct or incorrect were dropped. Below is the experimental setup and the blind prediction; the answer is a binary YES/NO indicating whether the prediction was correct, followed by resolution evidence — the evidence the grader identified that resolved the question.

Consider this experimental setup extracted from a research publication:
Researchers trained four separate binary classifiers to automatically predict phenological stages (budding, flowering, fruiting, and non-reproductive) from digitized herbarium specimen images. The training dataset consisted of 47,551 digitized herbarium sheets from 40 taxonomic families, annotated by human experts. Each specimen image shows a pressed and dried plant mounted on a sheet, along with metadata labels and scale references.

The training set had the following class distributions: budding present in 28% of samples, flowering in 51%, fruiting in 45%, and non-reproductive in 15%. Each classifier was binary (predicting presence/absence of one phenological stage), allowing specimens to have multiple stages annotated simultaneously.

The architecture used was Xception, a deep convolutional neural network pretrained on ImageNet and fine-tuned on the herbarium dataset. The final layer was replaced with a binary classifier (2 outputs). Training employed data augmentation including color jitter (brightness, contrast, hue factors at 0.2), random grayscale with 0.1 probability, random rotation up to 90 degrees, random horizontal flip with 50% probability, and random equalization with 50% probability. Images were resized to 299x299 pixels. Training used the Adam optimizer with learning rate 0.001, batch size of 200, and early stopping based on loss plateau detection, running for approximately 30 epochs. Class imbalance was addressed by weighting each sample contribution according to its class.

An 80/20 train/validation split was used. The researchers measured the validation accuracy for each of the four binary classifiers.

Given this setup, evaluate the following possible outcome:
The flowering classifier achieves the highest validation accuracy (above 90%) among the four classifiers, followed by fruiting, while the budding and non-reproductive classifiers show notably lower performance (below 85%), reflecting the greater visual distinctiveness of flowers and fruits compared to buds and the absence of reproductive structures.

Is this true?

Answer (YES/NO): NO